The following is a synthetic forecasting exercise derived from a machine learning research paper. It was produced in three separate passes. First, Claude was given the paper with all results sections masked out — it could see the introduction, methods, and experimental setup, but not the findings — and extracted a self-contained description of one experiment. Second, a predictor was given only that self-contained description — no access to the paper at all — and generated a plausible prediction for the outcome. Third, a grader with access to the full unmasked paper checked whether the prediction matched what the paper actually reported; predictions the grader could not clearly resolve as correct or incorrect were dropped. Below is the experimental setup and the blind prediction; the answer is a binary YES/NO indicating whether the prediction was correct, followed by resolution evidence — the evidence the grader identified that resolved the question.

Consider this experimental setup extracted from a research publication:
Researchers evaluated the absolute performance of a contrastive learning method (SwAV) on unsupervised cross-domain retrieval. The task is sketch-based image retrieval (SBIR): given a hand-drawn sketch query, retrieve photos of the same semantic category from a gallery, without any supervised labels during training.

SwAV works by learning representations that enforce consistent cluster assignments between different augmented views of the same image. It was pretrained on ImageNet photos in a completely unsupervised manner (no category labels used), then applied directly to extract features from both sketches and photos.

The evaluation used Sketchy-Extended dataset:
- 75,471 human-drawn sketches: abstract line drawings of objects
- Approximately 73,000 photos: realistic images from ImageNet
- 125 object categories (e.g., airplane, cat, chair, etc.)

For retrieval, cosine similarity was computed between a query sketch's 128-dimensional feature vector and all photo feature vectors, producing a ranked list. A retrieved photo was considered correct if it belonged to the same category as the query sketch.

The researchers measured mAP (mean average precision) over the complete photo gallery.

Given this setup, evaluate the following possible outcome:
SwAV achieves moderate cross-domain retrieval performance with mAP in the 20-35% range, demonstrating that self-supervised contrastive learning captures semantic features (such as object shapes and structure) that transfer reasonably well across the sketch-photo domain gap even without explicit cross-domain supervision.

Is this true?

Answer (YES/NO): NO